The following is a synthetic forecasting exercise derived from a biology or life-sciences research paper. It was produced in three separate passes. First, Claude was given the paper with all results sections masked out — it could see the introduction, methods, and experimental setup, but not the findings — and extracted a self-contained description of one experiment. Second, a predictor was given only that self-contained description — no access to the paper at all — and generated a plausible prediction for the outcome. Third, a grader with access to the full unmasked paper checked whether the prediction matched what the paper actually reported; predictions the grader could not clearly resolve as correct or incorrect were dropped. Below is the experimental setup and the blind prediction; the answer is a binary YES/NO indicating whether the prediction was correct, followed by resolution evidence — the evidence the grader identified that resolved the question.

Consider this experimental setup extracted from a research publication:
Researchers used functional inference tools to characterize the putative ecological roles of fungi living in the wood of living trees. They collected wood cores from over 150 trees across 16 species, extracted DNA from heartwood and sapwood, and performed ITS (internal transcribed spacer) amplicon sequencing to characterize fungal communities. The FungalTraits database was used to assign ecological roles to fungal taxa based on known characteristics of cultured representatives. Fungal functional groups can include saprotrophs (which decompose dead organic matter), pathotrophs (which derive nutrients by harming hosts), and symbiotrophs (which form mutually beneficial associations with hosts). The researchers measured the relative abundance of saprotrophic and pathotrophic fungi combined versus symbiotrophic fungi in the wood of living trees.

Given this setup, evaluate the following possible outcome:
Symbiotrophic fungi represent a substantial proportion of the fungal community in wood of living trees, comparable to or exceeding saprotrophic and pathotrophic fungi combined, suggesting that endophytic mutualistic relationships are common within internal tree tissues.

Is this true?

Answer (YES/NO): NO